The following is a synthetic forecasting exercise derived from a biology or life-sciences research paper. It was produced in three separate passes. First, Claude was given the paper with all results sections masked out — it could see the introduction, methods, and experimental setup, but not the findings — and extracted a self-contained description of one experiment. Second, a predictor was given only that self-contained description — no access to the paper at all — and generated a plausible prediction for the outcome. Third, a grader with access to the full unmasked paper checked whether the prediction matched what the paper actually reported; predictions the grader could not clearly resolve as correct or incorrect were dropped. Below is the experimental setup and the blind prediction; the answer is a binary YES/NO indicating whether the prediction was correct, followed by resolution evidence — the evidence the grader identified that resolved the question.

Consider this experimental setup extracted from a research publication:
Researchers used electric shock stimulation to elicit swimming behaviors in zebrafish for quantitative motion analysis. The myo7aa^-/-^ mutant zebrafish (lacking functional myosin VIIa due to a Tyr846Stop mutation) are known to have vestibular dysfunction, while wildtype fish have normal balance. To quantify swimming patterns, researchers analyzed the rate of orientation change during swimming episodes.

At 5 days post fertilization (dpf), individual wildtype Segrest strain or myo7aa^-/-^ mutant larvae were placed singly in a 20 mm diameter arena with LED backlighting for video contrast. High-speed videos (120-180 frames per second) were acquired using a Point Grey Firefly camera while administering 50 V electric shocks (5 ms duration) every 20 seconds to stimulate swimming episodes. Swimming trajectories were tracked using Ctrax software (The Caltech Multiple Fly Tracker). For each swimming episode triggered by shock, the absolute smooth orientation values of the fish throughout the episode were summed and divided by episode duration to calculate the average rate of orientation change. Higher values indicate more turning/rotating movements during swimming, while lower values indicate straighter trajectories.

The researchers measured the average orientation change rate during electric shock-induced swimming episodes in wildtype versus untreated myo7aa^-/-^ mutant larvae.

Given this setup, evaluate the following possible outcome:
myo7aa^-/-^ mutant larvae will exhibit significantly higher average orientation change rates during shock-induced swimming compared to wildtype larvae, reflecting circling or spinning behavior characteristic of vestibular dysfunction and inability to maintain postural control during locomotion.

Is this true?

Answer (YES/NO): YES